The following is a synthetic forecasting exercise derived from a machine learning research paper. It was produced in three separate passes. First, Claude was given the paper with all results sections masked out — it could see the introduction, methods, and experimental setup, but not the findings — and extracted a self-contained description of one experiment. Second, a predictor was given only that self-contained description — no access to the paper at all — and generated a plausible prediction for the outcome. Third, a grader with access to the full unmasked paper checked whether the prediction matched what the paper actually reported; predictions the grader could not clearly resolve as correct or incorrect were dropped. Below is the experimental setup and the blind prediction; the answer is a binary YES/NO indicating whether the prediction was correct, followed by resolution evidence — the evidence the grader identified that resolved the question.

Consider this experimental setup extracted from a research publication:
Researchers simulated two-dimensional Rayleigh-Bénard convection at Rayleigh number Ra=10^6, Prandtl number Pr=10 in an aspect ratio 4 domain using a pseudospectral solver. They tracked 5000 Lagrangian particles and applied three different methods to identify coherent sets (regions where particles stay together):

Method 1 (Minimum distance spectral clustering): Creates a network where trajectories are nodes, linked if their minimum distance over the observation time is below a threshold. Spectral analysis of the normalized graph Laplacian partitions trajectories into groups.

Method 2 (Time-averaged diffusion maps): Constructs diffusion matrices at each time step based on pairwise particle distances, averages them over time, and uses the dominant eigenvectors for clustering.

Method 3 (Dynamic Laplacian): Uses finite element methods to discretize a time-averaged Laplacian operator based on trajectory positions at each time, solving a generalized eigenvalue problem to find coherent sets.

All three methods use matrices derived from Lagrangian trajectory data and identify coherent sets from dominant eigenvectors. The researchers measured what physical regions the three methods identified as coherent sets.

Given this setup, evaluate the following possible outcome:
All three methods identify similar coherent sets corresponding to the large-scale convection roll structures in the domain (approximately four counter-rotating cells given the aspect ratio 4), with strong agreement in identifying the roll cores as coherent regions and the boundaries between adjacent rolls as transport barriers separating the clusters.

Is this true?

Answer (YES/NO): NO